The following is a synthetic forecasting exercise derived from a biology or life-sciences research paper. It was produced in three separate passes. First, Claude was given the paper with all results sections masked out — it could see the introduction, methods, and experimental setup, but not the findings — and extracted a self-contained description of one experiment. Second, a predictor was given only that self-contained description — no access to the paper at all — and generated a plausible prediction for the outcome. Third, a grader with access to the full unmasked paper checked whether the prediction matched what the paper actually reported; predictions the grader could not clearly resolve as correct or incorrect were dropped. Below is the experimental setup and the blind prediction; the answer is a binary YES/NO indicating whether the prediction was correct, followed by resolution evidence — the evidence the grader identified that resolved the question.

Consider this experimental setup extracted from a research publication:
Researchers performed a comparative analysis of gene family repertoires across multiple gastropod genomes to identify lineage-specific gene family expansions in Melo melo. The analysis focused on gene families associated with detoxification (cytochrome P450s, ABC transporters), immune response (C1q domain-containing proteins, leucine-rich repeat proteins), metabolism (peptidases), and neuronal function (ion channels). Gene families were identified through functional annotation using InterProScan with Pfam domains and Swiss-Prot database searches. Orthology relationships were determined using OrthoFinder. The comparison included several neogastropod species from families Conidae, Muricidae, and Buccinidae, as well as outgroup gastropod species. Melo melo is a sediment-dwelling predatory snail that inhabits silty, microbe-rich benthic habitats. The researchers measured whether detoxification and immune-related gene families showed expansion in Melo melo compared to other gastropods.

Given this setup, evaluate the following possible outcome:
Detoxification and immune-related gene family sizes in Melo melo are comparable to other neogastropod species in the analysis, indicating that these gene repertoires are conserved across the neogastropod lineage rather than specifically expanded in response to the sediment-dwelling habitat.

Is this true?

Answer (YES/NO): NO